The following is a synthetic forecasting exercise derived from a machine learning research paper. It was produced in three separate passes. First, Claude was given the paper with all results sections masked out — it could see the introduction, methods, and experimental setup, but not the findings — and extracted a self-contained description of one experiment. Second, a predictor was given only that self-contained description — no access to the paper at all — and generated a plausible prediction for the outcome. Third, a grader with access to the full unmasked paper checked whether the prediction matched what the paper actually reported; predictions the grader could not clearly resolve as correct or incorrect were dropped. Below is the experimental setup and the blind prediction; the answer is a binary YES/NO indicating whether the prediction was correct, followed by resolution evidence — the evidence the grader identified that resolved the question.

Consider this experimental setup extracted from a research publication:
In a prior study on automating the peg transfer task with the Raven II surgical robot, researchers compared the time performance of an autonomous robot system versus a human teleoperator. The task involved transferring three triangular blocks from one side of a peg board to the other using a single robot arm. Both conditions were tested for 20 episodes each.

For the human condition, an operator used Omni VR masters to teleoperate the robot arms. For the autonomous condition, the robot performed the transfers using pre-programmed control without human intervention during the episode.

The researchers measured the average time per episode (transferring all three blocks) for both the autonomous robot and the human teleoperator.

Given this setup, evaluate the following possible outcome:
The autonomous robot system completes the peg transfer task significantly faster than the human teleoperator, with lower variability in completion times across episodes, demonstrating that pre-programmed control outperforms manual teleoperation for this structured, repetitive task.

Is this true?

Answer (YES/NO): YES